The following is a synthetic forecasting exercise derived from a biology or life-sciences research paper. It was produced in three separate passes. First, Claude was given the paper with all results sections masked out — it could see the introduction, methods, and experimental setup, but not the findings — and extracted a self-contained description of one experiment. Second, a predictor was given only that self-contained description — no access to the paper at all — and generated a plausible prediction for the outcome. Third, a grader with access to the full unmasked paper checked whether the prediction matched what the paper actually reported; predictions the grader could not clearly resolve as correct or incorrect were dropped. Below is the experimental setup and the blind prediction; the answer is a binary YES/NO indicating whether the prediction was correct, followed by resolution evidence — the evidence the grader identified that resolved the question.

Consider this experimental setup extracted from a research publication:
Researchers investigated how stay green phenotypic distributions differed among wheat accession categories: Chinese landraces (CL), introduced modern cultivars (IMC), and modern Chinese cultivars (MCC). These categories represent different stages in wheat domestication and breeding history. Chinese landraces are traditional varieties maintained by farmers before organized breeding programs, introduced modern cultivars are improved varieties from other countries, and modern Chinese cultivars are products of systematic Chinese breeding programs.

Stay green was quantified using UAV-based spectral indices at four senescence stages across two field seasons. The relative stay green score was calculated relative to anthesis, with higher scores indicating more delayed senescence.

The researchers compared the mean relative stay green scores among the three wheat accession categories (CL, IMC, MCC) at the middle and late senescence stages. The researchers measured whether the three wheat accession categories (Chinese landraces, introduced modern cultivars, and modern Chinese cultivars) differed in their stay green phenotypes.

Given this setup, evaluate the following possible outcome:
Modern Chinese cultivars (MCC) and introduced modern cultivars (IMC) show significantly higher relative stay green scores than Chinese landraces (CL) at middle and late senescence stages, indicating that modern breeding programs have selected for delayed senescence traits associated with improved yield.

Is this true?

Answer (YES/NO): NO